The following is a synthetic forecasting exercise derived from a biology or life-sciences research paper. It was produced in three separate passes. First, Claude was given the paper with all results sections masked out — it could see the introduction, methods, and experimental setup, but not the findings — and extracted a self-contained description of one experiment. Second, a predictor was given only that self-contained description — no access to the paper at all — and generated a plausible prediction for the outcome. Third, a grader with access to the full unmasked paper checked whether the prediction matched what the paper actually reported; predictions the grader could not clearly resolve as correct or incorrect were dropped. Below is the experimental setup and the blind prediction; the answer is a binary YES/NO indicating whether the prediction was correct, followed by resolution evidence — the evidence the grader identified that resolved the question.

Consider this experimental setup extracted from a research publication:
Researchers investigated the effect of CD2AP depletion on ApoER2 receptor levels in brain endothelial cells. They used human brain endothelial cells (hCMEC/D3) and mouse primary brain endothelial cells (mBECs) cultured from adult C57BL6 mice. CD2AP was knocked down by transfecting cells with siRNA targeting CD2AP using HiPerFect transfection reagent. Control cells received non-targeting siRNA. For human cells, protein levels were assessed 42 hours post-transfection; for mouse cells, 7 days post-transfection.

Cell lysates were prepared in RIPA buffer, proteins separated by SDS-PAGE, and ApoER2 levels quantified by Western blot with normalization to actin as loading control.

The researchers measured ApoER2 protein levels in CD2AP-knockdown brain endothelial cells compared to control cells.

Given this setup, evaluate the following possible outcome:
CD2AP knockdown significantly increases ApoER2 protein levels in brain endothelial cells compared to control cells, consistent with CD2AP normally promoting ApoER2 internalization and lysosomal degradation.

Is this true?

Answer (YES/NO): NO